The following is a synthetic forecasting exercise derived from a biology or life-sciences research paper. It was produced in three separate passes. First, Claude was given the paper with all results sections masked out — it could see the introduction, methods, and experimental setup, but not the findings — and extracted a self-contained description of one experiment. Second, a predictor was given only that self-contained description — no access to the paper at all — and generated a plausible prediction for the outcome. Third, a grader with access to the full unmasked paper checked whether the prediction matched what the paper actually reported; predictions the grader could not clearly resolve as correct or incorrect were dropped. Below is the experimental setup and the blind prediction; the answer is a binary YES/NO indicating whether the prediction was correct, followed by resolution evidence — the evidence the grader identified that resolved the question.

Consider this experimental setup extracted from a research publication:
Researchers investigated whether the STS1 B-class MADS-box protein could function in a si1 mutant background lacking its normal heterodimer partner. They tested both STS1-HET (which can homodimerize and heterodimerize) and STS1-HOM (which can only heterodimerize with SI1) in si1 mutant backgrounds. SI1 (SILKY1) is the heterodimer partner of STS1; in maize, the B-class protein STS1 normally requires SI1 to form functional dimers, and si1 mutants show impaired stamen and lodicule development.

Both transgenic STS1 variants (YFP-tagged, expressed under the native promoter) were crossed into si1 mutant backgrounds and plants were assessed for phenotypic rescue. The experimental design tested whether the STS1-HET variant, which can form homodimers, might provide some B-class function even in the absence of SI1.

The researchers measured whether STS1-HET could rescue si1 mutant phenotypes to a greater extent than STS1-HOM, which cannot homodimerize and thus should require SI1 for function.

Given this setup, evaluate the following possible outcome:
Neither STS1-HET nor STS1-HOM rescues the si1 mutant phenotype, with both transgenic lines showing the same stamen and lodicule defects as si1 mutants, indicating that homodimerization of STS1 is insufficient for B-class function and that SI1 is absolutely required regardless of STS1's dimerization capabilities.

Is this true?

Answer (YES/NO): YES